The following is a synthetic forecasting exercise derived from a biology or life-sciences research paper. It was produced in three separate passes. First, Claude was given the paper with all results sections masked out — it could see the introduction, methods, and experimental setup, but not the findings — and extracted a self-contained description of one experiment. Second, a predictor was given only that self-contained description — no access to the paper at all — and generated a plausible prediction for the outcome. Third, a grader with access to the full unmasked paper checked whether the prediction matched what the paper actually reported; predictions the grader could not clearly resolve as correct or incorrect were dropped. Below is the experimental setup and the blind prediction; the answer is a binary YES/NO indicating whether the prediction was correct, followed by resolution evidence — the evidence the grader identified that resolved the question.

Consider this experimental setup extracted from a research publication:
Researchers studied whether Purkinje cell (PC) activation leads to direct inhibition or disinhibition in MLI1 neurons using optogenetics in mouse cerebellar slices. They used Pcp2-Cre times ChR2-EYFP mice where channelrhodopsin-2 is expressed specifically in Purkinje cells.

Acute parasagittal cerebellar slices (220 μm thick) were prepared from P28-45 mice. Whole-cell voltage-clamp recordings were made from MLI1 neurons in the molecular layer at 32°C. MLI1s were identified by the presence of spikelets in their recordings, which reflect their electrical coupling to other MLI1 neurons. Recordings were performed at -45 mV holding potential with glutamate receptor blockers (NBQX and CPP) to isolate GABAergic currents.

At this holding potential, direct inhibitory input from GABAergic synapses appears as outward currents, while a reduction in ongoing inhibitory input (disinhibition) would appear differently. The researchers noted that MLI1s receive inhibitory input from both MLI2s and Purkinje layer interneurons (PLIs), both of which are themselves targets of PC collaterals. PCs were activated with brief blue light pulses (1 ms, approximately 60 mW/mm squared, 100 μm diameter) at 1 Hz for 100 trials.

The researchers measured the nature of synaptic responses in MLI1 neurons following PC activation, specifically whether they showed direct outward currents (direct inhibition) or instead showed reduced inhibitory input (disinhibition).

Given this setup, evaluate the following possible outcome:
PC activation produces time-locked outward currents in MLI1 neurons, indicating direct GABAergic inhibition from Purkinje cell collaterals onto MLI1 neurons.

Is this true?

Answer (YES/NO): NO